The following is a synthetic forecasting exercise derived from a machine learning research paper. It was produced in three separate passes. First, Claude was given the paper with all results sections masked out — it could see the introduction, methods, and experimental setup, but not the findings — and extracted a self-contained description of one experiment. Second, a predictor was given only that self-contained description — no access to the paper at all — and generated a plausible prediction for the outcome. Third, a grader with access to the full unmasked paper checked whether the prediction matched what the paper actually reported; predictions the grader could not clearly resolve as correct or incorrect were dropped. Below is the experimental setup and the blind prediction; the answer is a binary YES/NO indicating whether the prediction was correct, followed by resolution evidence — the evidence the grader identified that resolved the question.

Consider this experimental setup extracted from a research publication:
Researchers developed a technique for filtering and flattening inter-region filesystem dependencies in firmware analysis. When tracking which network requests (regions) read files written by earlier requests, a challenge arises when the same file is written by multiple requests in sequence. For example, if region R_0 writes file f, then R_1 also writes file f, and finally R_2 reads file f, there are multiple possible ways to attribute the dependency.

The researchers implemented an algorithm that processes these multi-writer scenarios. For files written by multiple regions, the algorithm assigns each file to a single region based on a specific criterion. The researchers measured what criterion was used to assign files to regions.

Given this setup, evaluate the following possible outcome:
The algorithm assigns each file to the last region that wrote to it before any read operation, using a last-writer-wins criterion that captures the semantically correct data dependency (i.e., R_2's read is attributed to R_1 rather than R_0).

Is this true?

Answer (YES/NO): NO